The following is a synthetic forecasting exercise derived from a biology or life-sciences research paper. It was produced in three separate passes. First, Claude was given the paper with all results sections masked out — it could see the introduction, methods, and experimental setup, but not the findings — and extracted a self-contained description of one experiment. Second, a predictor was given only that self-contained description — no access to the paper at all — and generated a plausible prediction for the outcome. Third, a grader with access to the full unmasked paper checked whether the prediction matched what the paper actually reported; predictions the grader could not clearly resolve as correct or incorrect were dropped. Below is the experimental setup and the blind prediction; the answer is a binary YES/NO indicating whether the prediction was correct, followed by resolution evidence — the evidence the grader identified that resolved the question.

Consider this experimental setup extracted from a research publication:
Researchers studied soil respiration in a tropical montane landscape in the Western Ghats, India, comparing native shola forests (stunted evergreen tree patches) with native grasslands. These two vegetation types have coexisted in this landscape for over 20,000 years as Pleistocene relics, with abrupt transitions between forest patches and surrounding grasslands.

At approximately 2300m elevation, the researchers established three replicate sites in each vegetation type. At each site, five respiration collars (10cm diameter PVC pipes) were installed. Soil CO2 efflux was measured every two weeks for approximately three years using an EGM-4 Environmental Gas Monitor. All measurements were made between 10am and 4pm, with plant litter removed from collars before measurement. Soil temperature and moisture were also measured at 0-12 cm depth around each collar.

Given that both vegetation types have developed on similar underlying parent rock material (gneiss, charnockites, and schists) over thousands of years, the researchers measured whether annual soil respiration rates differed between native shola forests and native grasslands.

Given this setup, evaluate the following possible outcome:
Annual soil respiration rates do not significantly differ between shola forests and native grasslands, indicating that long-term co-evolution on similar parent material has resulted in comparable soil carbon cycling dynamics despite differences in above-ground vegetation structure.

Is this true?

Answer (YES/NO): NO